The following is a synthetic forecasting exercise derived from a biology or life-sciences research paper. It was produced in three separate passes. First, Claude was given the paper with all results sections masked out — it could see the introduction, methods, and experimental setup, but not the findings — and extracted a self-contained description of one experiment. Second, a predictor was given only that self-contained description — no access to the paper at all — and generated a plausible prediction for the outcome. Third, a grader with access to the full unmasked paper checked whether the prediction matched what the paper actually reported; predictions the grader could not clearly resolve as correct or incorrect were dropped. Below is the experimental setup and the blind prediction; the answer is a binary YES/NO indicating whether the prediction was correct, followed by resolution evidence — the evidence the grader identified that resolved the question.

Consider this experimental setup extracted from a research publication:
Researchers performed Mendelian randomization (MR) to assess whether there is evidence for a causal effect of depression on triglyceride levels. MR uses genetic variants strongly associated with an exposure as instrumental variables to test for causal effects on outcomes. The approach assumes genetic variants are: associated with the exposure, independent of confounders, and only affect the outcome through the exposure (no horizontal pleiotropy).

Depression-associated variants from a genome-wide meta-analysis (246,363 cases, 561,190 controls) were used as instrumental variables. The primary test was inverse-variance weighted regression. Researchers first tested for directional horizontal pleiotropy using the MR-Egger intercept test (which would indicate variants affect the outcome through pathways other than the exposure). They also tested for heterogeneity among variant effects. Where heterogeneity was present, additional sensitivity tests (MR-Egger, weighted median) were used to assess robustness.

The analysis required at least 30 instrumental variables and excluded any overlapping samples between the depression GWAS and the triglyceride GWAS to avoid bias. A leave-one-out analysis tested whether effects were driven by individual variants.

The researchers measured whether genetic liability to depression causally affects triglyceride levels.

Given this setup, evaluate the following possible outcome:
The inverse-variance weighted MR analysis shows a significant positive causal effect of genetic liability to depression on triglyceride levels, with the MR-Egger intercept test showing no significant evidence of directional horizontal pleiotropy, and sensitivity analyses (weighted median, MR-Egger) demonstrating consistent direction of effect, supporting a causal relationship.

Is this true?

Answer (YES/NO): NO